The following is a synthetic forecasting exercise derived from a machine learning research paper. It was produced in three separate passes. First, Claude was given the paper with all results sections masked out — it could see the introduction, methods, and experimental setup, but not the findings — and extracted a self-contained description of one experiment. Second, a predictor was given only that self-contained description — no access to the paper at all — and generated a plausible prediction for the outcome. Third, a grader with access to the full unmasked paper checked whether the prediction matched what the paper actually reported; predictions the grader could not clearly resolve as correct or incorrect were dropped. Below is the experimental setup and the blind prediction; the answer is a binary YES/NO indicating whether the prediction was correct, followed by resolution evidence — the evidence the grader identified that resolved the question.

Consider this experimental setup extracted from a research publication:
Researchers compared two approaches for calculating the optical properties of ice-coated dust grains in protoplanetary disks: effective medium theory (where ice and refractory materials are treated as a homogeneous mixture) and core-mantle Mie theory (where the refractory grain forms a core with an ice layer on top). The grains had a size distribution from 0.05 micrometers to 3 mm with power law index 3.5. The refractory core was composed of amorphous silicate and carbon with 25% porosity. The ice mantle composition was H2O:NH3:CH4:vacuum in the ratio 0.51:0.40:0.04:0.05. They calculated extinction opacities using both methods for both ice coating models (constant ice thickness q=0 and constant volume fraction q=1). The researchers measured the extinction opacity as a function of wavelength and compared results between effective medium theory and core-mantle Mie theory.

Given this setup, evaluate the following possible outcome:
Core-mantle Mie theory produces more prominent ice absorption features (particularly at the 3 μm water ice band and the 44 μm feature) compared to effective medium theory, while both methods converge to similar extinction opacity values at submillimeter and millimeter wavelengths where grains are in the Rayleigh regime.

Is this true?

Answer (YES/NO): NO